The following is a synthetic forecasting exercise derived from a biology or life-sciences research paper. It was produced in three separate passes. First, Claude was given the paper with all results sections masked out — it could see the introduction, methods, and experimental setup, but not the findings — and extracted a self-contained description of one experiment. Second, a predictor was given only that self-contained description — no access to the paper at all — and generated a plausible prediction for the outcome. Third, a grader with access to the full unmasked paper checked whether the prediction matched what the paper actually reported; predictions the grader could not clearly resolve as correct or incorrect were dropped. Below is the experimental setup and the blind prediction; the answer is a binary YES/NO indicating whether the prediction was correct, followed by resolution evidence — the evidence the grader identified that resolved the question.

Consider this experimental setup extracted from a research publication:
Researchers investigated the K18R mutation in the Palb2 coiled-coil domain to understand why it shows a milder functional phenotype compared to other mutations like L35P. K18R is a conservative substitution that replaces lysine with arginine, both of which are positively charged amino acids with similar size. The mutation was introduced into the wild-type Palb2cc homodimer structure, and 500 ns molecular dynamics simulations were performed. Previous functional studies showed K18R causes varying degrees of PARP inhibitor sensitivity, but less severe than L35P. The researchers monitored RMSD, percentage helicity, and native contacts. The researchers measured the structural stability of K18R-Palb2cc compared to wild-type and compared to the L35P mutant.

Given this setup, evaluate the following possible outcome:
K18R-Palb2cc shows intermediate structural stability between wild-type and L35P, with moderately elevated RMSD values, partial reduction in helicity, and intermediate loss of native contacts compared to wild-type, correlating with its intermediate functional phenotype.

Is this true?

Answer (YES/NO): NO